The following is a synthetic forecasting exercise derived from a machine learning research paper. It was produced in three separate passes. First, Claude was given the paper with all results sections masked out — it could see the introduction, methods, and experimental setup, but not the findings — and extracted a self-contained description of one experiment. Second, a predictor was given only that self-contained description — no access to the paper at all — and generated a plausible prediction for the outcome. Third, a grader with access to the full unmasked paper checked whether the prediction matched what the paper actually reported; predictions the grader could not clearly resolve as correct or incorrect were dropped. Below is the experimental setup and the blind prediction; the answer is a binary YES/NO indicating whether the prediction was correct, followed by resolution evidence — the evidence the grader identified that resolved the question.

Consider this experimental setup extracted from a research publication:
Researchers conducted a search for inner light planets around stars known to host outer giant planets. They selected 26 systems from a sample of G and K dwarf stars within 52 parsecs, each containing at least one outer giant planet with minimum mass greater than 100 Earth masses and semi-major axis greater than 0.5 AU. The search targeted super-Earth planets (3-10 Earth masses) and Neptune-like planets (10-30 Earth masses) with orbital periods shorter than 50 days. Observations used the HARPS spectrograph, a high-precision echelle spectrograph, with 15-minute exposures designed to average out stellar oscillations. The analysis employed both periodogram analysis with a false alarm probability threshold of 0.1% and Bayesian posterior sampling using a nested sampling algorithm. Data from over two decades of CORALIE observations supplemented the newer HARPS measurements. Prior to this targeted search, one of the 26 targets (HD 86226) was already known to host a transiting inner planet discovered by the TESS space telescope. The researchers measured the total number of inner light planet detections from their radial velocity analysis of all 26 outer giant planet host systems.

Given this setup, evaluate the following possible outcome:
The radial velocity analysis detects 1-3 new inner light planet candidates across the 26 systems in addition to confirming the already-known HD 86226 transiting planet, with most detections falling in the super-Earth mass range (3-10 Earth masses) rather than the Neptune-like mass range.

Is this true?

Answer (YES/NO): YES